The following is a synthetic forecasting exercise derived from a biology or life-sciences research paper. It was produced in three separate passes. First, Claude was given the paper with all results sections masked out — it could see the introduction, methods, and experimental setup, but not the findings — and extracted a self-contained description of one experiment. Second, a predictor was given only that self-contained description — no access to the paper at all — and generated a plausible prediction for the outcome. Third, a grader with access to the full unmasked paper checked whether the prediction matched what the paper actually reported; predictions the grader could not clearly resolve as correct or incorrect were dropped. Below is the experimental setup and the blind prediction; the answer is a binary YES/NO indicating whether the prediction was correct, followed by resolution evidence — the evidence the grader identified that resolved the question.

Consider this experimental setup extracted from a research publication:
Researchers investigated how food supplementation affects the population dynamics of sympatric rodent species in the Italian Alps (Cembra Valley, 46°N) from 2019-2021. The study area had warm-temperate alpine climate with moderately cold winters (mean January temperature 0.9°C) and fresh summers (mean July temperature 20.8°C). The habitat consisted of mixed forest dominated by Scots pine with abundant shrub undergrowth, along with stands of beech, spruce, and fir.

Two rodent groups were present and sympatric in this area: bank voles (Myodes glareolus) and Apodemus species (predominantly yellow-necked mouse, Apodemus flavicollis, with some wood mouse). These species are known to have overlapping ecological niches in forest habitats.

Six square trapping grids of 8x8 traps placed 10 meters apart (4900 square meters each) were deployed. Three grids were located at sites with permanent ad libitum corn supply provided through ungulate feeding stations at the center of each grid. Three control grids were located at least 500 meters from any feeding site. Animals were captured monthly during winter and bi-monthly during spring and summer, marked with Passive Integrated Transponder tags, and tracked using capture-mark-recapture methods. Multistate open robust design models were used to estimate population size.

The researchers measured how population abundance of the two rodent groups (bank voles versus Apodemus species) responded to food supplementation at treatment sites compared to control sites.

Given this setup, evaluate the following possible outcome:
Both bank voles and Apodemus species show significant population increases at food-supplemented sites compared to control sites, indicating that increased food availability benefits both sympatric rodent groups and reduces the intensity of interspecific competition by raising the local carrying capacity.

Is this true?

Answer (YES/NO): NO